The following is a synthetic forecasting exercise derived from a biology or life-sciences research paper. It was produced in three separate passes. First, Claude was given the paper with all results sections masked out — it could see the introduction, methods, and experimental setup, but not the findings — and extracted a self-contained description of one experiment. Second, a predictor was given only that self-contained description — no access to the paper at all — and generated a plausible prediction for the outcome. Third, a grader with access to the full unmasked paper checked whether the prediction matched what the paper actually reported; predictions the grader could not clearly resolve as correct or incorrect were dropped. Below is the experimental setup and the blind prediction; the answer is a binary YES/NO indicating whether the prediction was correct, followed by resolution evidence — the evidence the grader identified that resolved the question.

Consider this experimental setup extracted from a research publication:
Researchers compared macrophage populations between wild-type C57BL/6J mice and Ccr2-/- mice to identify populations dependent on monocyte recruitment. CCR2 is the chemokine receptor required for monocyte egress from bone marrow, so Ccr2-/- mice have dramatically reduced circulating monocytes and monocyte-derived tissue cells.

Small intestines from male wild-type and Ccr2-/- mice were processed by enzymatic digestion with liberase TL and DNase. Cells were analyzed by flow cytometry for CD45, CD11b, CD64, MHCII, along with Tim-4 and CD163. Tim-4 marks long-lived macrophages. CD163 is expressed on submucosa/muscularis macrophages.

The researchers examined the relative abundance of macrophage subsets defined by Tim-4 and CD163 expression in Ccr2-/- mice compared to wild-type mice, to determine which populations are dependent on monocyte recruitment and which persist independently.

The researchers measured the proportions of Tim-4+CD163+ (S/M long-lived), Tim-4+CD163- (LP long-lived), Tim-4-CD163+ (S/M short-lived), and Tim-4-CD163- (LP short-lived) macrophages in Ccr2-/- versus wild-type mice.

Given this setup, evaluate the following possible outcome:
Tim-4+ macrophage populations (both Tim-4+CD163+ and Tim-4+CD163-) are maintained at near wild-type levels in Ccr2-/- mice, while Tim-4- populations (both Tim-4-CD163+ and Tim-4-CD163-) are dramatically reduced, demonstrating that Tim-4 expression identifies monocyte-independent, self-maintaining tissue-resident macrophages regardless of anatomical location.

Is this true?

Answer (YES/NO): NO